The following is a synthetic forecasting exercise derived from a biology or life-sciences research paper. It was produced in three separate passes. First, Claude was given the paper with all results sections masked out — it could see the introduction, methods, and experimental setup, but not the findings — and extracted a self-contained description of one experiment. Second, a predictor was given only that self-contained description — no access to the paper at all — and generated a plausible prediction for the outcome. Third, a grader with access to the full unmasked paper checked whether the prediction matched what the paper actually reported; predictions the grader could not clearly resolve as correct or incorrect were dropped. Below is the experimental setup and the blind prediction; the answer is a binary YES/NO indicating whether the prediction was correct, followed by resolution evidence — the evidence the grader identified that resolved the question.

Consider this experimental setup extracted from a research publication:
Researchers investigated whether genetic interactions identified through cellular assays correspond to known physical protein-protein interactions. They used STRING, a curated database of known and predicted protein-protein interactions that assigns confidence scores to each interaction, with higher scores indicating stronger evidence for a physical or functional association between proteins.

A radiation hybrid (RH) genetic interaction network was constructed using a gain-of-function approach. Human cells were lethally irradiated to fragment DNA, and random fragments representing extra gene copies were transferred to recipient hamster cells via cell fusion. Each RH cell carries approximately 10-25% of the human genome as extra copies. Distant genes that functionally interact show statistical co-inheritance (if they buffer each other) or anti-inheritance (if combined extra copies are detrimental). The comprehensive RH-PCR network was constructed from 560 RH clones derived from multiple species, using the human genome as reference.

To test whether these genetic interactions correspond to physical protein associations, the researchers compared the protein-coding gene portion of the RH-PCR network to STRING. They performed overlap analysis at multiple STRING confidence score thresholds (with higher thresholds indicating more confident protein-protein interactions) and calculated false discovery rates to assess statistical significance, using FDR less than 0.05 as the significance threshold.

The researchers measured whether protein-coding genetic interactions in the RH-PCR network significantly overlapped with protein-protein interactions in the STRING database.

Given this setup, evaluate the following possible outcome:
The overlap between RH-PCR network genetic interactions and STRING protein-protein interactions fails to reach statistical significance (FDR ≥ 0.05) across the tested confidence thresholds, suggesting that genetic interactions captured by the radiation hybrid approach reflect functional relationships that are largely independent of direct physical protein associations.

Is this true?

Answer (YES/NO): NO